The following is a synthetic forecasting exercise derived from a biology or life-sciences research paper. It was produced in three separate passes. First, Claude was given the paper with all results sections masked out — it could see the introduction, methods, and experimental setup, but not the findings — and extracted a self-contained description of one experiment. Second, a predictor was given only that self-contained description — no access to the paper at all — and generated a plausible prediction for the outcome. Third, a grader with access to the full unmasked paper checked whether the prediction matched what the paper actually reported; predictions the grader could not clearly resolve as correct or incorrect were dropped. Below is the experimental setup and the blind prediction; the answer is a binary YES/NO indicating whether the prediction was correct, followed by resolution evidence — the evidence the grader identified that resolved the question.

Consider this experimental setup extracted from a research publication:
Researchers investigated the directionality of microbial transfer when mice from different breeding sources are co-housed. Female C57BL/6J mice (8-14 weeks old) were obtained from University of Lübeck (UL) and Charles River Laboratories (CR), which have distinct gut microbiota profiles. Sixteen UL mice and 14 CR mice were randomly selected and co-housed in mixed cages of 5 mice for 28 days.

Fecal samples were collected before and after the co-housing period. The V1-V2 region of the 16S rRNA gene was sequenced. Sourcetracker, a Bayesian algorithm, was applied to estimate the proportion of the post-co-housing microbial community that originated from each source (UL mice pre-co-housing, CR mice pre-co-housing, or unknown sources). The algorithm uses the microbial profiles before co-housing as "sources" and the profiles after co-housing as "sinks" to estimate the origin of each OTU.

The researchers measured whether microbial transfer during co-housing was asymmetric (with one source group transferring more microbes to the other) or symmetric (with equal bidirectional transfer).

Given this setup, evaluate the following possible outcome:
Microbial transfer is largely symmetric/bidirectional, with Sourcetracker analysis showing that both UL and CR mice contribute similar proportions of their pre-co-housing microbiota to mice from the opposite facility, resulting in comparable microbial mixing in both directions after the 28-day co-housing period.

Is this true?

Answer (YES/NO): NO